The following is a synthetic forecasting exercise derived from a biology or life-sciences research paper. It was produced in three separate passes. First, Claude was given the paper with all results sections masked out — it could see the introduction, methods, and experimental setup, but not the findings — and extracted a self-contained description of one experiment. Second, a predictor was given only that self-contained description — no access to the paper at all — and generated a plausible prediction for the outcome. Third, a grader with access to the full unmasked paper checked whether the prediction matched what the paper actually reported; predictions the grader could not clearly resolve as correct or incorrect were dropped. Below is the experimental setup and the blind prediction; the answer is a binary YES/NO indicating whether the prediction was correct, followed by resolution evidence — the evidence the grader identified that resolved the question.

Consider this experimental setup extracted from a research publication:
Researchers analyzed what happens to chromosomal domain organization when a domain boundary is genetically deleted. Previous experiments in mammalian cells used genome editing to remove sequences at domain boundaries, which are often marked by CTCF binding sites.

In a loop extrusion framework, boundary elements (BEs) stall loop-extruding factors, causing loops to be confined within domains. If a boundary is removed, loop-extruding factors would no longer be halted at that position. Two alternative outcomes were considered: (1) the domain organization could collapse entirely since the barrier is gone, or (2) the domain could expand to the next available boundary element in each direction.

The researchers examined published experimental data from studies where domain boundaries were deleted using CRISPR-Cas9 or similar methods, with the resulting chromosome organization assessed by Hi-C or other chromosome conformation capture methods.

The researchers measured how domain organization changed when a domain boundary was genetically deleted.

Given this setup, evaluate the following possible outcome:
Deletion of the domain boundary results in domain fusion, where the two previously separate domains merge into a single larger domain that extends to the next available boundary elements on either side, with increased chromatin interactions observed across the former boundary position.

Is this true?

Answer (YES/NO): YES